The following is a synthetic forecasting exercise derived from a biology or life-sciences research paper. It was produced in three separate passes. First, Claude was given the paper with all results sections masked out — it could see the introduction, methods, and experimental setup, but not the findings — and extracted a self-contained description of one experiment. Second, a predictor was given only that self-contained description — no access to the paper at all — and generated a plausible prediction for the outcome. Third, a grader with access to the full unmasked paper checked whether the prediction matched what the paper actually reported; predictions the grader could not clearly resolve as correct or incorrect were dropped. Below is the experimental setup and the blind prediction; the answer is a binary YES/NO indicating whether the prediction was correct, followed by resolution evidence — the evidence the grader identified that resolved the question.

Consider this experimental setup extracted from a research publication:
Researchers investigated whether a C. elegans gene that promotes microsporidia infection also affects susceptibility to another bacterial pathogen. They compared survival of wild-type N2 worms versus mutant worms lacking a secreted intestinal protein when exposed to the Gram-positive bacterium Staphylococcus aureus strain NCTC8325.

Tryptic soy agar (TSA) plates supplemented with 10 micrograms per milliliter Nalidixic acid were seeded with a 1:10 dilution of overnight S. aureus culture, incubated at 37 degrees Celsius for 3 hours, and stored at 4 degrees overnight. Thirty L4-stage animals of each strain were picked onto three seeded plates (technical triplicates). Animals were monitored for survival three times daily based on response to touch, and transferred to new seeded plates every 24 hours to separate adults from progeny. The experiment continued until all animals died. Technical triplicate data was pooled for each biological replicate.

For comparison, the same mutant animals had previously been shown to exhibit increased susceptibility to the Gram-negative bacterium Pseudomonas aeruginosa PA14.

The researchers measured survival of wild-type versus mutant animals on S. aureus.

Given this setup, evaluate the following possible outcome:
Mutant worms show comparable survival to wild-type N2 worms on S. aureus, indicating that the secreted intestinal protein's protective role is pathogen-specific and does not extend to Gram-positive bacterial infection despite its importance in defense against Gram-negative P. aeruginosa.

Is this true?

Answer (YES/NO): YES